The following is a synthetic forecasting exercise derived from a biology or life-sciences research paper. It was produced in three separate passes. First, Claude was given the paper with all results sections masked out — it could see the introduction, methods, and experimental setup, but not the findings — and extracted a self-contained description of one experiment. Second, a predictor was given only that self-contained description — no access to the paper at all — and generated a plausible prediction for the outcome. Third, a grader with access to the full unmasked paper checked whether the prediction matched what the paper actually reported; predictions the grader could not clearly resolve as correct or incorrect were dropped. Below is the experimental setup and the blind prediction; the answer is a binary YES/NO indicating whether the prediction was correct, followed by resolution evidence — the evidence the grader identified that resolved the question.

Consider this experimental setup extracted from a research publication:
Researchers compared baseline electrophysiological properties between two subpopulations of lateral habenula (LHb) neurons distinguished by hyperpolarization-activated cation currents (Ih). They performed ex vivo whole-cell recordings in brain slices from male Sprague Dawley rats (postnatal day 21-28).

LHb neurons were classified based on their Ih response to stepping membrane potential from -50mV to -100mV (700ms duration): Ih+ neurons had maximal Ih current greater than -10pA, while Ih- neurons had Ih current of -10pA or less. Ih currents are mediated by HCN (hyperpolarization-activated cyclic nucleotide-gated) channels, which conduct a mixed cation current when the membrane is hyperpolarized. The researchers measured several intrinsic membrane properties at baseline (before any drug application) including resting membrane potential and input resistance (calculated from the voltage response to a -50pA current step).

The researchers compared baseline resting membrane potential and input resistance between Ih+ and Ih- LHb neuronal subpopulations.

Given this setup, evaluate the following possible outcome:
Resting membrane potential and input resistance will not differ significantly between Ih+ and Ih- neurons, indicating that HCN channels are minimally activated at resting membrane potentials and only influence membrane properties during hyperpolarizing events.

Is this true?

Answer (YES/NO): NO